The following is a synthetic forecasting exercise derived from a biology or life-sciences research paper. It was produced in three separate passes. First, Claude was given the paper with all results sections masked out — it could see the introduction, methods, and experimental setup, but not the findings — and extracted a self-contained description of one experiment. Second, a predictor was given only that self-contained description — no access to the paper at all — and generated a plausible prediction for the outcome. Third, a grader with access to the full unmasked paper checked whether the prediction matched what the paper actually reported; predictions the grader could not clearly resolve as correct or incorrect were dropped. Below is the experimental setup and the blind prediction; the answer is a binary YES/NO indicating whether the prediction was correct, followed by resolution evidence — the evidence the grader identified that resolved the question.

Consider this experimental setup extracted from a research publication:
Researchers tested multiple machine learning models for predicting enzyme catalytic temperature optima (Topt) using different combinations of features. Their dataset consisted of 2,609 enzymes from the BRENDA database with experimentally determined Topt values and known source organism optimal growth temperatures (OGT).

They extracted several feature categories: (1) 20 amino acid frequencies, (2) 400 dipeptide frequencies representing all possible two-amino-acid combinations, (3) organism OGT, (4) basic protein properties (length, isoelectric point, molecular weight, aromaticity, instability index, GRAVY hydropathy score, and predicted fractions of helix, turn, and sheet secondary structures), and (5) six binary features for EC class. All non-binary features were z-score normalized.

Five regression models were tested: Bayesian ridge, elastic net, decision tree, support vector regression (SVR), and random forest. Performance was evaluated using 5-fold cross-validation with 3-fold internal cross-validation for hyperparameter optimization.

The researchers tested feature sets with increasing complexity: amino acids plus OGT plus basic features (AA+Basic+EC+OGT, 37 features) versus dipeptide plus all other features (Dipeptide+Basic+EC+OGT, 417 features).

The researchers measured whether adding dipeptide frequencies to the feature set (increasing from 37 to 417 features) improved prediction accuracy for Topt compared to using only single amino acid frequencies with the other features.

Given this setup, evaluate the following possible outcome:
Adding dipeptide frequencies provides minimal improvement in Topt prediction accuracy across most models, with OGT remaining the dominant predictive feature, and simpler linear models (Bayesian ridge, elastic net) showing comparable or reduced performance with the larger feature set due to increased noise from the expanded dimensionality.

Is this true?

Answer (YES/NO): NO